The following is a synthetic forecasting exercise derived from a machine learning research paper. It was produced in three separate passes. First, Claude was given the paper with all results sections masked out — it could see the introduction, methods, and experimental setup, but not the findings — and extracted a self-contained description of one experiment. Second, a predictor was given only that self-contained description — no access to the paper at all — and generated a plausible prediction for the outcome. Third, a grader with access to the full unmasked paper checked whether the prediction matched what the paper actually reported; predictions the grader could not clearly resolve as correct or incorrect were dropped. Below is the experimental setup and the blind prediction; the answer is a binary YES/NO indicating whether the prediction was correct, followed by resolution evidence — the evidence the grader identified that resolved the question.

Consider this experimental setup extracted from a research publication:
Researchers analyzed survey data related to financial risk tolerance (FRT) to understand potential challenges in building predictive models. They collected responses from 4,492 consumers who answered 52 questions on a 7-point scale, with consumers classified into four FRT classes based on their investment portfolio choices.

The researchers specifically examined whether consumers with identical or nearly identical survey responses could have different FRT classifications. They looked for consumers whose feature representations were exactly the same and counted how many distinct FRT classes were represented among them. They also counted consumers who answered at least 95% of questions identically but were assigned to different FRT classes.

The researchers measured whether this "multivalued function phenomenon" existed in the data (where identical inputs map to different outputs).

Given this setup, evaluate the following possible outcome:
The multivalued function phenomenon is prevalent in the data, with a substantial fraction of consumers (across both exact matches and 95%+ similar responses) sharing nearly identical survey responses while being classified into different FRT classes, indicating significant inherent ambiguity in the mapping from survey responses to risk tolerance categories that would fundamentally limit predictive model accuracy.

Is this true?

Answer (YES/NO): NO